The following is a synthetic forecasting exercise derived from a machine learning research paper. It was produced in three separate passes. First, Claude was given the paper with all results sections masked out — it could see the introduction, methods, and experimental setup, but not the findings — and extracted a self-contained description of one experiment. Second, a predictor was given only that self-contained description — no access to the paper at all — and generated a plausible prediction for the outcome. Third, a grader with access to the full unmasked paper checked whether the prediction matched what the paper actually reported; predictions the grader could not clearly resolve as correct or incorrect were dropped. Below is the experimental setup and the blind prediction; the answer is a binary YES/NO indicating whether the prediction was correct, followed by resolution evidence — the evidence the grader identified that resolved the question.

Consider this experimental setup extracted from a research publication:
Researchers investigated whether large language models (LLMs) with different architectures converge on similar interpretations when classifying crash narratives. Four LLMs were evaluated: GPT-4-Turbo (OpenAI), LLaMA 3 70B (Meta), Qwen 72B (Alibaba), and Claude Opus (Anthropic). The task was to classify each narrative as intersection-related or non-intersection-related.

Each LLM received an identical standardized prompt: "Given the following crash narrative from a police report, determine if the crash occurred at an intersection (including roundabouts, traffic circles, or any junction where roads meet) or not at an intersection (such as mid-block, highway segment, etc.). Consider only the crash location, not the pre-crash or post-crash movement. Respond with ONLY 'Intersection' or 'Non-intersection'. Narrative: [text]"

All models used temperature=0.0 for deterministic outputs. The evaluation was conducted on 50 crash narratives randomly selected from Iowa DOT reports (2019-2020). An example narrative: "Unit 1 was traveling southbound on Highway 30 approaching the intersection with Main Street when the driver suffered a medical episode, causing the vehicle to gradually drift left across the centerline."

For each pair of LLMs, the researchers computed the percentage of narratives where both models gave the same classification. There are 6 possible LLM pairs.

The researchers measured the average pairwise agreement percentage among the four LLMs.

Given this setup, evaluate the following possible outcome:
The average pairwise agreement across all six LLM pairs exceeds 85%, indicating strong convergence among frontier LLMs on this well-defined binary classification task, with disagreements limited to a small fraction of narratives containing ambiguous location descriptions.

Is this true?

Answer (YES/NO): YES